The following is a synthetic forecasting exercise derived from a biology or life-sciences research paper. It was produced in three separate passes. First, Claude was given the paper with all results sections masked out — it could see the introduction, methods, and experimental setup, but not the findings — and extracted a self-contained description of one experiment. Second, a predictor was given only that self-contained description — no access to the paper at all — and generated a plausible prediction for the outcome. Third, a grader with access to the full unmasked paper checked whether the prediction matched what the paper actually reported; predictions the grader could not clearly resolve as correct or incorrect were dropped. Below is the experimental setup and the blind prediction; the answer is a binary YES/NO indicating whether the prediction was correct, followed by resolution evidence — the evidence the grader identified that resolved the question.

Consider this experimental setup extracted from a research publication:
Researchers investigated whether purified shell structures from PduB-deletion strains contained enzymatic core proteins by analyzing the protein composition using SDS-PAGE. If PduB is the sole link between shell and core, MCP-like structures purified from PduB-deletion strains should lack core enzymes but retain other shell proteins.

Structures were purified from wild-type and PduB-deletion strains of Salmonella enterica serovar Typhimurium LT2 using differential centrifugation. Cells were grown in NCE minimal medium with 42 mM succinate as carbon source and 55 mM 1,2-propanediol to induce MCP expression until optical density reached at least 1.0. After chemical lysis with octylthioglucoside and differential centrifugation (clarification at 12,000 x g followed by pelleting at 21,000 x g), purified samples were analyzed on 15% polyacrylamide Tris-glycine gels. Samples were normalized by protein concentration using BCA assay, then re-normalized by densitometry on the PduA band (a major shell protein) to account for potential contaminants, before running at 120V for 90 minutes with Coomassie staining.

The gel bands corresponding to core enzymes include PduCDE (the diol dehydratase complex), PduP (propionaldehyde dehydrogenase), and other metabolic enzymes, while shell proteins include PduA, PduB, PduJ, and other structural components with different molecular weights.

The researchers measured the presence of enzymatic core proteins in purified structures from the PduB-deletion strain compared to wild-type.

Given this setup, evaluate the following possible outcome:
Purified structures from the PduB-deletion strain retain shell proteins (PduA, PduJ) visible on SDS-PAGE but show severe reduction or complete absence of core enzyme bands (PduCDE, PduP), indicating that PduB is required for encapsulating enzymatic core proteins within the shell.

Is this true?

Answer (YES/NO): YES